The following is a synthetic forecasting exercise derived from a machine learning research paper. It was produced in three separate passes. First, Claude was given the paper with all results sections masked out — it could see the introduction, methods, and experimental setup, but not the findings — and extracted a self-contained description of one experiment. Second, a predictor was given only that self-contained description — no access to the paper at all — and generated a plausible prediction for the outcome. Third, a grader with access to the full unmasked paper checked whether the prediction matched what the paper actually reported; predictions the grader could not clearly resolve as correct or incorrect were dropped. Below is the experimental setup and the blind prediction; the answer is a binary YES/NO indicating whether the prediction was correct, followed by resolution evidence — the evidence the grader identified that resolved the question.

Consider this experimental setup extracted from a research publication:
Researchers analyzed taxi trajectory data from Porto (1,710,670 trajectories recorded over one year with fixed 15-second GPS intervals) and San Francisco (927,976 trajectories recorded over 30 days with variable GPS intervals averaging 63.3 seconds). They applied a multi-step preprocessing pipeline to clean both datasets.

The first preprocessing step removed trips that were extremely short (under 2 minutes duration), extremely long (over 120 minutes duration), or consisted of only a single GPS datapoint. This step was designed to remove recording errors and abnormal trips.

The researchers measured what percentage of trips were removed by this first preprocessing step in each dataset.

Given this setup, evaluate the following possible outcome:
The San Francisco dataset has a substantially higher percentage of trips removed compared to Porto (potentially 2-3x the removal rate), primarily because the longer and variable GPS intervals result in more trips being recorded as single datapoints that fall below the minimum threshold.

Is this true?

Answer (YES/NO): NO